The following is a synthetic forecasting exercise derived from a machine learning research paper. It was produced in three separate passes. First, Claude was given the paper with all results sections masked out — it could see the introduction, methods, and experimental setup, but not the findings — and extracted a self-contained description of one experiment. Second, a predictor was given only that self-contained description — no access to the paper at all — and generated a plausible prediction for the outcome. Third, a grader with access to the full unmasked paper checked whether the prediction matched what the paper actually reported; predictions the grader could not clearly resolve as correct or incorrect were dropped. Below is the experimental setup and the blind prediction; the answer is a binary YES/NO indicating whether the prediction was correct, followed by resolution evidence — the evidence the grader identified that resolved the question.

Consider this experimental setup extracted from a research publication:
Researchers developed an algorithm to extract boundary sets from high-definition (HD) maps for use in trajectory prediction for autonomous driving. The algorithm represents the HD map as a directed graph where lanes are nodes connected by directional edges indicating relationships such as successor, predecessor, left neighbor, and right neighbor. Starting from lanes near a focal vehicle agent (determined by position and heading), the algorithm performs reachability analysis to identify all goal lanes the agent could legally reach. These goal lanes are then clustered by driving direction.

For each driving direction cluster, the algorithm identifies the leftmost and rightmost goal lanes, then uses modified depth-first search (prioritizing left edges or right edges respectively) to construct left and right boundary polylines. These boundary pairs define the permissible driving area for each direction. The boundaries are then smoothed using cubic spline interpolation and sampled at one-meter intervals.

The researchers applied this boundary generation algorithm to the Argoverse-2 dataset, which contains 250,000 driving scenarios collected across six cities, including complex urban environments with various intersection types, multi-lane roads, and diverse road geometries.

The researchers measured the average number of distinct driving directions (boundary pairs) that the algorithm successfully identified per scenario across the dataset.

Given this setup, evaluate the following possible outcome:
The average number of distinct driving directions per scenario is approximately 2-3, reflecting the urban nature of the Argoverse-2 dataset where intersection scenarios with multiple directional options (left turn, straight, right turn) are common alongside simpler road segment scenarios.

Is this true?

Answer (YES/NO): NO